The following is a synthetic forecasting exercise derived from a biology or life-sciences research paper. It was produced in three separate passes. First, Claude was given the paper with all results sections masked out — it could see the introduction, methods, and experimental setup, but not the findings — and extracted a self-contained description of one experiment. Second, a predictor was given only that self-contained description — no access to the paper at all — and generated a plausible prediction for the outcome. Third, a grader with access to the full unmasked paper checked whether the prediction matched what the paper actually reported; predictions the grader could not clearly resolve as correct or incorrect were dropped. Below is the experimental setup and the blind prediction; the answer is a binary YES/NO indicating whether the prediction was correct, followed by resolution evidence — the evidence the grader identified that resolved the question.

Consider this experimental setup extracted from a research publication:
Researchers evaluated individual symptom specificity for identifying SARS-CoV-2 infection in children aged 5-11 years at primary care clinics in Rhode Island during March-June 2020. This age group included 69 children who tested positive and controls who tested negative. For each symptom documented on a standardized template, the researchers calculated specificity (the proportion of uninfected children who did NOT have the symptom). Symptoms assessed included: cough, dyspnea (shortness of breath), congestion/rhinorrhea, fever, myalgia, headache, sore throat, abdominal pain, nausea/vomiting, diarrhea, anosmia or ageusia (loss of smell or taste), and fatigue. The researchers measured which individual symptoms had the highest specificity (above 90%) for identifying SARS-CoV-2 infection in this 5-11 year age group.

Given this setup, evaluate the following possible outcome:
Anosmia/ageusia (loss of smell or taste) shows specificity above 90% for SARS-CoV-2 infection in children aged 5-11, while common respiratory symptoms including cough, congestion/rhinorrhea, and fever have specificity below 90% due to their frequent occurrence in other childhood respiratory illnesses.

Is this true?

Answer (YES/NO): YES